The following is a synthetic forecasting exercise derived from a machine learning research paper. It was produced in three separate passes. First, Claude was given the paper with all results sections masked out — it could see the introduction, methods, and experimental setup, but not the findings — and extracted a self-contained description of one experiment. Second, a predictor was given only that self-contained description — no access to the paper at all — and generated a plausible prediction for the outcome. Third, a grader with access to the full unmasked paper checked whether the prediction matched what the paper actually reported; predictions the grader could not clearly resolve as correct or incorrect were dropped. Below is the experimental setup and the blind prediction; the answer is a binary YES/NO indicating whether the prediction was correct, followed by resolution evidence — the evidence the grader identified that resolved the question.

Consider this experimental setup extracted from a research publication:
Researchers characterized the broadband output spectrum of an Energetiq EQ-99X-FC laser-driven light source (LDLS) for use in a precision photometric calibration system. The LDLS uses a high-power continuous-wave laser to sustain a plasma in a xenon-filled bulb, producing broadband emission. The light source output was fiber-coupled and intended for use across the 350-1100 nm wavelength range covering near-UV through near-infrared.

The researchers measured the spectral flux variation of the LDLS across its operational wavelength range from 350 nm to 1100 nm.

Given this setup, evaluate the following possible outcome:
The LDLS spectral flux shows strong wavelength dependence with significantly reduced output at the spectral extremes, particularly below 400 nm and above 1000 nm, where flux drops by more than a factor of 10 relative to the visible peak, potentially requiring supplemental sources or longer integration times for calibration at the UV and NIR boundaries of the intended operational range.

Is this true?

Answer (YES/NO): NO